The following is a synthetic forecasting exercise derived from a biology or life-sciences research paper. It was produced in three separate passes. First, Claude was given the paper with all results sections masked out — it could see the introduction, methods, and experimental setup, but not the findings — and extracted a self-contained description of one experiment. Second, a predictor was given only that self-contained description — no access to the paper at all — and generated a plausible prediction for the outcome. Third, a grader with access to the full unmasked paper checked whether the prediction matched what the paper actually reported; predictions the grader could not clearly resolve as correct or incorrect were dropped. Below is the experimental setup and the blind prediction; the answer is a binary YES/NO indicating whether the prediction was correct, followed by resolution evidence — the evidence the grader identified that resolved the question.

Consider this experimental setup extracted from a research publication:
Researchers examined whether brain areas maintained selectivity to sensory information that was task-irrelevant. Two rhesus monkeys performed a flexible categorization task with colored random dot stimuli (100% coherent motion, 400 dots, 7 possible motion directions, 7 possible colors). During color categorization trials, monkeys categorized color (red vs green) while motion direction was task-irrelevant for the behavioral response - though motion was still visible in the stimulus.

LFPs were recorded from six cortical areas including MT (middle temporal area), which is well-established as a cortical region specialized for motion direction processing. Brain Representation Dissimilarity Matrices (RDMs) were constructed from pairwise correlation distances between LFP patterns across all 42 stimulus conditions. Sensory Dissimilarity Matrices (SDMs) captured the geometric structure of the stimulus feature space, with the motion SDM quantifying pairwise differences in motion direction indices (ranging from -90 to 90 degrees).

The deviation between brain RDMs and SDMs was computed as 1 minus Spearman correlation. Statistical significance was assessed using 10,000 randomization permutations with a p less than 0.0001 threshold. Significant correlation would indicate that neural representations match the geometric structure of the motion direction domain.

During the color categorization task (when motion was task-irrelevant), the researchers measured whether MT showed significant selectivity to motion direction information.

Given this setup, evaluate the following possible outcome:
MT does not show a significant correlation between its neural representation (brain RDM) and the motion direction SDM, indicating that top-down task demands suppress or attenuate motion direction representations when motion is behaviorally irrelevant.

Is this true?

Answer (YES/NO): NO